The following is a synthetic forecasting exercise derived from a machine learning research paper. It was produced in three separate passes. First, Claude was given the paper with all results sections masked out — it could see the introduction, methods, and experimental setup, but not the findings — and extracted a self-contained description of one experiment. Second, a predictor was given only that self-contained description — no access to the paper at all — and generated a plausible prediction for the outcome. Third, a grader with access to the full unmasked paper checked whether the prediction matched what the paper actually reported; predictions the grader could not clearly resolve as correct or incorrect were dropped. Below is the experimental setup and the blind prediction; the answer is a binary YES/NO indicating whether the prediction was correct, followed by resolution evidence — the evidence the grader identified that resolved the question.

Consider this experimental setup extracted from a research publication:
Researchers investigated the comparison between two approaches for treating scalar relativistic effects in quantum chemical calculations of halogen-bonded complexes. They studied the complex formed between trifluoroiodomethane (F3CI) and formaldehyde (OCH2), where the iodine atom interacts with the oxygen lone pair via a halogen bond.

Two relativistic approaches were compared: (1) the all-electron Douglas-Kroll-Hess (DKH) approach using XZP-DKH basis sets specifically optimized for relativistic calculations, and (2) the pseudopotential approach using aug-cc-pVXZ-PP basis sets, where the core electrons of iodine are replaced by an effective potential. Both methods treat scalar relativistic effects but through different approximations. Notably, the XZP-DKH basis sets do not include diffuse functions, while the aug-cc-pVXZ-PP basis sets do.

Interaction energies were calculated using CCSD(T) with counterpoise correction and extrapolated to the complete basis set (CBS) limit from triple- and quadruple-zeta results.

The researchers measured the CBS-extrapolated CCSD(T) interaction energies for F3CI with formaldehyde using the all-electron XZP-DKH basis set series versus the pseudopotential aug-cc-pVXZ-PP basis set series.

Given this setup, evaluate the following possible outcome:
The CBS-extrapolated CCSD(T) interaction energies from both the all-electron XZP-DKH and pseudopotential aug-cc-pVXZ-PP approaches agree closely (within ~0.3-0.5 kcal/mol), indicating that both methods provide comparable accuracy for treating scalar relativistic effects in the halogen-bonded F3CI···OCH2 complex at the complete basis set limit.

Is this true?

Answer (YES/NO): NO